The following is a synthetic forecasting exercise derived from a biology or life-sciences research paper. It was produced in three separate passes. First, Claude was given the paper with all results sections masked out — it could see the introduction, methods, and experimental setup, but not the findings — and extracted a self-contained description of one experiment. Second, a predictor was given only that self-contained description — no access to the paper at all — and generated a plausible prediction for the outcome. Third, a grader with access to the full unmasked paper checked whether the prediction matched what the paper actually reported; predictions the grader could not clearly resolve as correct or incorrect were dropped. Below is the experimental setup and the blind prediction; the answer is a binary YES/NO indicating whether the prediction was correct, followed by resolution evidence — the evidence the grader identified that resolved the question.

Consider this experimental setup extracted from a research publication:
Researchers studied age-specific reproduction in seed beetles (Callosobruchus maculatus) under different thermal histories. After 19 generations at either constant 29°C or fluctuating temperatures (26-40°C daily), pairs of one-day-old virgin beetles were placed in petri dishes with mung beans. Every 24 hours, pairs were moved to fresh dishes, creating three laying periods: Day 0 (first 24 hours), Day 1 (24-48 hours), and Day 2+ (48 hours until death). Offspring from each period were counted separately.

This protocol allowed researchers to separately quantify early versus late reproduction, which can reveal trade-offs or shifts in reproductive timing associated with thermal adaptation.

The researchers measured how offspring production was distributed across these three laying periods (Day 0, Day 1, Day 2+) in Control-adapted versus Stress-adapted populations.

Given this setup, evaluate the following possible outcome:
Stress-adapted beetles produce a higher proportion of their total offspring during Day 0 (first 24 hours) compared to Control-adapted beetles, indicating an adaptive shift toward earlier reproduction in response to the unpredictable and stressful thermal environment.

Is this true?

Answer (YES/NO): NO